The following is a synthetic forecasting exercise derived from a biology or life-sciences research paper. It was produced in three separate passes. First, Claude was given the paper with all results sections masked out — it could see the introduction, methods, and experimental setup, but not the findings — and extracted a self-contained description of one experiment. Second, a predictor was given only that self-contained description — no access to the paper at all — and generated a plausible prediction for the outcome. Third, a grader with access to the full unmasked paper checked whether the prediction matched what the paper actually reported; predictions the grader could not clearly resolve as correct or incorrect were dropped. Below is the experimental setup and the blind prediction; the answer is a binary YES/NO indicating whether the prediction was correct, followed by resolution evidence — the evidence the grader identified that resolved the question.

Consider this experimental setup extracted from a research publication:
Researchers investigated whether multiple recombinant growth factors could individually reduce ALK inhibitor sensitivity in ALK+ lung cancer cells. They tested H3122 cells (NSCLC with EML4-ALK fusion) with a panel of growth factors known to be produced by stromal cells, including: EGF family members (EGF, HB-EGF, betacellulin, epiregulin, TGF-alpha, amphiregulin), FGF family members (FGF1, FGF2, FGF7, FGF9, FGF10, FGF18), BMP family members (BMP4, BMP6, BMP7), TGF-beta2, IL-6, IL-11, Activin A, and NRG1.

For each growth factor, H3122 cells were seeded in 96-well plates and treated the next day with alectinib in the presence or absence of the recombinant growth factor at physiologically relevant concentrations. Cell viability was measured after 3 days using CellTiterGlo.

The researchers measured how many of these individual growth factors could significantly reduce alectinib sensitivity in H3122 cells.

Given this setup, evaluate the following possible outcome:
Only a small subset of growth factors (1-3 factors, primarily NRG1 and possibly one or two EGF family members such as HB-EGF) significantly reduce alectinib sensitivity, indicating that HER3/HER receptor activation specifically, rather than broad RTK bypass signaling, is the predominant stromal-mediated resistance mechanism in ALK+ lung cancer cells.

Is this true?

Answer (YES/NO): NO